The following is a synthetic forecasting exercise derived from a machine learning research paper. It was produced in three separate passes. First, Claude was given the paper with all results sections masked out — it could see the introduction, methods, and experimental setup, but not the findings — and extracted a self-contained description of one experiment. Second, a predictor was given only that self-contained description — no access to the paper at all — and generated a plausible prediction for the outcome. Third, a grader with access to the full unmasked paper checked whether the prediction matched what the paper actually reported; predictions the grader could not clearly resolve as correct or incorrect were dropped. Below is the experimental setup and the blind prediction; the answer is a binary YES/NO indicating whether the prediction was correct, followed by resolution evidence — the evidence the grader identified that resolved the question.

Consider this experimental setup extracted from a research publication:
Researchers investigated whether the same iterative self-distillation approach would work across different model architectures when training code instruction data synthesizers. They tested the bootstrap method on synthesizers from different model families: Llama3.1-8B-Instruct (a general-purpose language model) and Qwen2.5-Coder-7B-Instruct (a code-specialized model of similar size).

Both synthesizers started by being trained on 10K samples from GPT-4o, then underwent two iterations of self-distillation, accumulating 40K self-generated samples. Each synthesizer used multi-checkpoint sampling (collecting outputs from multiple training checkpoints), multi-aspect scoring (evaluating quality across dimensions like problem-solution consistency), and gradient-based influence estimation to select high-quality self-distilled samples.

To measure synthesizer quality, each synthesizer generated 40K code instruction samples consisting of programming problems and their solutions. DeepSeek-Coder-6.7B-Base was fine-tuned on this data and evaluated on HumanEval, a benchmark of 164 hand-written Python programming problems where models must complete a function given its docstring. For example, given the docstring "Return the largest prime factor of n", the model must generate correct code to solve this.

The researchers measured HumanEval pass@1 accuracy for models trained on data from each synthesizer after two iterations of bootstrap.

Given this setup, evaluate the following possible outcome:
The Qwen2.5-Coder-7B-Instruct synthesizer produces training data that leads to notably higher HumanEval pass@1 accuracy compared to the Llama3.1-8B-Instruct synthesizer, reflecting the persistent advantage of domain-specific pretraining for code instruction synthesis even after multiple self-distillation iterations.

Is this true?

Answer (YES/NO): NO